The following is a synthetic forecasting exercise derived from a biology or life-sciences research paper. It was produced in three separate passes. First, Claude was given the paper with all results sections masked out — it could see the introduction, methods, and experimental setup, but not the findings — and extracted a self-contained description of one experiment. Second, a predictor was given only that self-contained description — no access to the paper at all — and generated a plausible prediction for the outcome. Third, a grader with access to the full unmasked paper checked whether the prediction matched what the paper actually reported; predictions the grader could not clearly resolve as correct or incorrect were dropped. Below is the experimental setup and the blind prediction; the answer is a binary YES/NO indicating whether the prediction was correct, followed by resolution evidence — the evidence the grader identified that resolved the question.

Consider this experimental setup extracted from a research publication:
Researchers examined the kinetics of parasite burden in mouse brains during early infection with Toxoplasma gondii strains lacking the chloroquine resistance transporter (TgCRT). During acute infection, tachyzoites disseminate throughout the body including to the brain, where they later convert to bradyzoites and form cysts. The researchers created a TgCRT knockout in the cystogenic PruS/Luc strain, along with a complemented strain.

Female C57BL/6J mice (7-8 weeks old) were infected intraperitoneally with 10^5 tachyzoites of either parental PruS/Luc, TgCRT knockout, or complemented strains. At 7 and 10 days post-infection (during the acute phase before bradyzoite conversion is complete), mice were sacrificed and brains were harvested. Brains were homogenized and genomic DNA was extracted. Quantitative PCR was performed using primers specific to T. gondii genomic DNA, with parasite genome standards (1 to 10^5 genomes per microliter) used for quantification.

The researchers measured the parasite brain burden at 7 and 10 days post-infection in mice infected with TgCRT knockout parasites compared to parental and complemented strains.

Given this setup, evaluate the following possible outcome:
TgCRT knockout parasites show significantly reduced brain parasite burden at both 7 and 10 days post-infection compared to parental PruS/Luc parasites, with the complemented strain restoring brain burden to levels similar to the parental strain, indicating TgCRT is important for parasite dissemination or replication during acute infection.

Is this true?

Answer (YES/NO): YES